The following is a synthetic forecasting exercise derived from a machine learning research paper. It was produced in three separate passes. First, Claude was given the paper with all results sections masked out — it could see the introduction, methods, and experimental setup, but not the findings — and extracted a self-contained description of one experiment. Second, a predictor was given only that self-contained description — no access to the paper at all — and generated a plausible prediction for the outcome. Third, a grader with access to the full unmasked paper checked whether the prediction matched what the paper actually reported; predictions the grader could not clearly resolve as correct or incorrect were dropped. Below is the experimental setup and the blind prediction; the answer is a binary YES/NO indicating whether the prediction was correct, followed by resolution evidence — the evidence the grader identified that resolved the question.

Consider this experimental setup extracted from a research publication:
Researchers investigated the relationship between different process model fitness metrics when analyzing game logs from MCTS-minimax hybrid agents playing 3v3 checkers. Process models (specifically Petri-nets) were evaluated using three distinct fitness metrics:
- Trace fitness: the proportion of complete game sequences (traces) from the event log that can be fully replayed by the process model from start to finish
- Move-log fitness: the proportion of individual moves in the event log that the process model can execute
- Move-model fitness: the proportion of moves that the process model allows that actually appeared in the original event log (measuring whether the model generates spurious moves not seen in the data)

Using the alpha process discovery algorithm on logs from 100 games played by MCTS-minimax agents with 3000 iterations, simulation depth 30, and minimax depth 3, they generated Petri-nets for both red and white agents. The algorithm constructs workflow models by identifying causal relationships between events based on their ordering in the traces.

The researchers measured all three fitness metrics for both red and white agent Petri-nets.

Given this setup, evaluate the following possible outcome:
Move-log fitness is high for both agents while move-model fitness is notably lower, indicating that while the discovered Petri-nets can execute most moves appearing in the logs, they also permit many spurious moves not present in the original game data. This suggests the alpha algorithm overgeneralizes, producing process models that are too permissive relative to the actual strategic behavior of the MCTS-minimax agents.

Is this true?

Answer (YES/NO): NO